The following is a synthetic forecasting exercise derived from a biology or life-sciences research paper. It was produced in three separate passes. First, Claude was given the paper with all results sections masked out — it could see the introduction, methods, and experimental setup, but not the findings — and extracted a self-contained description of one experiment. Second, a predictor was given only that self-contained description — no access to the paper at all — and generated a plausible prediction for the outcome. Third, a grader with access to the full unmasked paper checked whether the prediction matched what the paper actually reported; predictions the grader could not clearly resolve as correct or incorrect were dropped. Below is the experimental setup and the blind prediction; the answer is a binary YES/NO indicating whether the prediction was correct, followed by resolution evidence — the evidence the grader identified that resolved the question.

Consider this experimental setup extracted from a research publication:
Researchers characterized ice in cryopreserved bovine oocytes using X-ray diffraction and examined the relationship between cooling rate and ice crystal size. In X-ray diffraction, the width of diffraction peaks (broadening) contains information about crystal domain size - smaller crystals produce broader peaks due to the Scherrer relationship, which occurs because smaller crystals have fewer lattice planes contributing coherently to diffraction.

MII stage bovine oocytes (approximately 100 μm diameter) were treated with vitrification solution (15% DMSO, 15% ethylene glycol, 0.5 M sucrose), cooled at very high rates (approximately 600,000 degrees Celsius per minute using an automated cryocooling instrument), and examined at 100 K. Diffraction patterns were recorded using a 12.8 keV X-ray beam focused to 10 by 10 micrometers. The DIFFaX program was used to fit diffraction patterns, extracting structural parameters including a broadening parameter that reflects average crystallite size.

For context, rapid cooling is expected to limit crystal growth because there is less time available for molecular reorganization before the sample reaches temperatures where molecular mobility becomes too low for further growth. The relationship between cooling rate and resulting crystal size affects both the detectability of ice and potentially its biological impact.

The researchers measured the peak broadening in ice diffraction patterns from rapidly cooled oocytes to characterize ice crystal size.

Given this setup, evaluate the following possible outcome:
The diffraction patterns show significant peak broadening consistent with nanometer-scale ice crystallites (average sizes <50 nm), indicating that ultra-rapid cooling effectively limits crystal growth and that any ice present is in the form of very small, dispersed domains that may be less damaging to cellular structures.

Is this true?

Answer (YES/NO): NO